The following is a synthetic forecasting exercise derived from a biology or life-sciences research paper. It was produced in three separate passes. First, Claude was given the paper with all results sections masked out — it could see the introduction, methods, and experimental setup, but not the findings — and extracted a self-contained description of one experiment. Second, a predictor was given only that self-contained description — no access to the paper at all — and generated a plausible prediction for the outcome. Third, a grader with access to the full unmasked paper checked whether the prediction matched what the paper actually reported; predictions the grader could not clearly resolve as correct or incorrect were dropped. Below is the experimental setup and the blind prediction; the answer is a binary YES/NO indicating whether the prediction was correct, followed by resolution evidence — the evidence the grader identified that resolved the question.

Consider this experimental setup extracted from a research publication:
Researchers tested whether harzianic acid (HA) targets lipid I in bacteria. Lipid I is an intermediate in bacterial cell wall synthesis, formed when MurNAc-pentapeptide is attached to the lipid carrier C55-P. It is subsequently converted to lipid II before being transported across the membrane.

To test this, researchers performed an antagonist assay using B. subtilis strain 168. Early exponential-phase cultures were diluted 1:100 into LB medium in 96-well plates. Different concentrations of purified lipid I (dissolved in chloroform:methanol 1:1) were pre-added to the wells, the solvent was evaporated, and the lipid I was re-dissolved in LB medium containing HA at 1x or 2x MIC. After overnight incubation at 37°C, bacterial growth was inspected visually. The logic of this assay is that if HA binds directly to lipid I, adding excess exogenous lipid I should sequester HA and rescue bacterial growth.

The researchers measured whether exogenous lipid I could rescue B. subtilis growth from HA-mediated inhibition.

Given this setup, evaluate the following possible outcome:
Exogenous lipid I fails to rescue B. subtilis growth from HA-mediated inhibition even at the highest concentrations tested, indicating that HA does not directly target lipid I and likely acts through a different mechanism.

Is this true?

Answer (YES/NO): YES